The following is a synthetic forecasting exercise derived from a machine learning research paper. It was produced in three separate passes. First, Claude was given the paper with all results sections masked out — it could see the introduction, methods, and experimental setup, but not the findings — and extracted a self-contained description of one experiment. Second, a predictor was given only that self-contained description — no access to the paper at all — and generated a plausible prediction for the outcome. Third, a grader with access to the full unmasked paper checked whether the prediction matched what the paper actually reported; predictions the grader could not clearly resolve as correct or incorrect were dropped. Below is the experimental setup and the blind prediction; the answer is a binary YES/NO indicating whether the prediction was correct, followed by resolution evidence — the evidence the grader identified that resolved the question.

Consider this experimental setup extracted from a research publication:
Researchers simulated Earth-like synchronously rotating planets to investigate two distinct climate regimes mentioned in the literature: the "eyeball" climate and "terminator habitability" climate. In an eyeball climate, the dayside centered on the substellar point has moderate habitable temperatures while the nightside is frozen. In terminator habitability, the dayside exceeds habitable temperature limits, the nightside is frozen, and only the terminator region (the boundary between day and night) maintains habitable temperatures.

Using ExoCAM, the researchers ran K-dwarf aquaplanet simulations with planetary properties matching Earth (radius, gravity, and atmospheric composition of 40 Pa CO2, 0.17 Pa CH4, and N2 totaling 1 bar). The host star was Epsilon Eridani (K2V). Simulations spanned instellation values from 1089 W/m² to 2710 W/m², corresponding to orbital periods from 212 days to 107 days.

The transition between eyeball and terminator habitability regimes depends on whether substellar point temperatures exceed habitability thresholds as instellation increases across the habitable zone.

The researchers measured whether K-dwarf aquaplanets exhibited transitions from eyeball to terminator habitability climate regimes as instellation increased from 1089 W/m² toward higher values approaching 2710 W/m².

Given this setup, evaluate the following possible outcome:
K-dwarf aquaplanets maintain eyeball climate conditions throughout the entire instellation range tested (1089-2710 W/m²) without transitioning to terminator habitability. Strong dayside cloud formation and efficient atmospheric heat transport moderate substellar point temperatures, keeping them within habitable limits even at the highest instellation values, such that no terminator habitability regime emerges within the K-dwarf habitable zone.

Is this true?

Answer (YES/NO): YES